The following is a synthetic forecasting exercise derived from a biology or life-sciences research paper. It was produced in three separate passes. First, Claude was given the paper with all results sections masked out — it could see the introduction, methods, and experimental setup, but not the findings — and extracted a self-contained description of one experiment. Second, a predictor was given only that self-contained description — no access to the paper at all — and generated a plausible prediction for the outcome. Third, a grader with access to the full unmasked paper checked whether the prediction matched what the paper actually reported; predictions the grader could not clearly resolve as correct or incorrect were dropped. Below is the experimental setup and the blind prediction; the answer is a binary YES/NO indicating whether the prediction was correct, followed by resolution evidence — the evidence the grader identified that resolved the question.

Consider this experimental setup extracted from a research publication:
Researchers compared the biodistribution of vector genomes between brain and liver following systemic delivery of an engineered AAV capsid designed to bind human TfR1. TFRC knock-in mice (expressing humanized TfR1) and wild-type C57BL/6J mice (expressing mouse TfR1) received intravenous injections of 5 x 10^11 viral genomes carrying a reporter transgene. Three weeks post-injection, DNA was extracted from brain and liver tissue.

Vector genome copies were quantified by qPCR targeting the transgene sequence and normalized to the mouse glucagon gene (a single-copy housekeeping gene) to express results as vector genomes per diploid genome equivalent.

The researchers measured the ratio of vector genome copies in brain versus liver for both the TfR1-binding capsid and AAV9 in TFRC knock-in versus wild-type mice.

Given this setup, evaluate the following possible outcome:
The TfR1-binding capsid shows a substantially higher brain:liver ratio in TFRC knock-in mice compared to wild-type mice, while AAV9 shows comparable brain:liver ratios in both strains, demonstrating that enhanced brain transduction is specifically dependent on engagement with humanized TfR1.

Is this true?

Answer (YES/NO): YES